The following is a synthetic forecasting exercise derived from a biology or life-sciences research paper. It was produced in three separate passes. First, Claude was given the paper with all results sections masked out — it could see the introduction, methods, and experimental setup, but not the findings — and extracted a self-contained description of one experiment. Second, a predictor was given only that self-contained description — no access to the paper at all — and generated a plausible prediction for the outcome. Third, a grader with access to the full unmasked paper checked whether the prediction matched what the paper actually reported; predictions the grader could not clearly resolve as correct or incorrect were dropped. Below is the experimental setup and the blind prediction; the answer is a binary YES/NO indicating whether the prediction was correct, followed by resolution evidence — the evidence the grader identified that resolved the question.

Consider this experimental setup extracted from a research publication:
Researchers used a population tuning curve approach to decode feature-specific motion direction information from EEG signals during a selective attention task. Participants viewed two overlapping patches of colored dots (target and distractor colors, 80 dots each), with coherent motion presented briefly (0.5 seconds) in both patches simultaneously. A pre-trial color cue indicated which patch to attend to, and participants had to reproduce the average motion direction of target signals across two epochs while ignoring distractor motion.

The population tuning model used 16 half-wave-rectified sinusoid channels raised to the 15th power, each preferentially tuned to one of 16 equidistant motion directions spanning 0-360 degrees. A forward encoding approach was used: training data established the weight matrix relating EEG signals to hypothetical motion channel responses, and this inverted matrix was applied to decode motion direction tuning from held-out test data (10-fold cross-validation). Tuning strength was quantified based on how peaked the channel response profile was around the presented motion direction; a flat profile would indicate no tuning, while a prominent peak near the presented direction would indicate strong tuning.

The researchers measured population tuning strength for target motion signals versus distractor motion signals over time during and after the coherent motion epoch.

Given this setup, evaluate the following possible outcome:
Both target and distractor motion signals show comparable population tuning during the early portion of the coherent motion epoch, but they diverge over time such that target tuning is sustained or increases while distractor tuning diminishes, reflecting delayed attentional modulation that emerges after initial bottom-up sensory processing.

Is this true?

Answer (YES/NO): NO